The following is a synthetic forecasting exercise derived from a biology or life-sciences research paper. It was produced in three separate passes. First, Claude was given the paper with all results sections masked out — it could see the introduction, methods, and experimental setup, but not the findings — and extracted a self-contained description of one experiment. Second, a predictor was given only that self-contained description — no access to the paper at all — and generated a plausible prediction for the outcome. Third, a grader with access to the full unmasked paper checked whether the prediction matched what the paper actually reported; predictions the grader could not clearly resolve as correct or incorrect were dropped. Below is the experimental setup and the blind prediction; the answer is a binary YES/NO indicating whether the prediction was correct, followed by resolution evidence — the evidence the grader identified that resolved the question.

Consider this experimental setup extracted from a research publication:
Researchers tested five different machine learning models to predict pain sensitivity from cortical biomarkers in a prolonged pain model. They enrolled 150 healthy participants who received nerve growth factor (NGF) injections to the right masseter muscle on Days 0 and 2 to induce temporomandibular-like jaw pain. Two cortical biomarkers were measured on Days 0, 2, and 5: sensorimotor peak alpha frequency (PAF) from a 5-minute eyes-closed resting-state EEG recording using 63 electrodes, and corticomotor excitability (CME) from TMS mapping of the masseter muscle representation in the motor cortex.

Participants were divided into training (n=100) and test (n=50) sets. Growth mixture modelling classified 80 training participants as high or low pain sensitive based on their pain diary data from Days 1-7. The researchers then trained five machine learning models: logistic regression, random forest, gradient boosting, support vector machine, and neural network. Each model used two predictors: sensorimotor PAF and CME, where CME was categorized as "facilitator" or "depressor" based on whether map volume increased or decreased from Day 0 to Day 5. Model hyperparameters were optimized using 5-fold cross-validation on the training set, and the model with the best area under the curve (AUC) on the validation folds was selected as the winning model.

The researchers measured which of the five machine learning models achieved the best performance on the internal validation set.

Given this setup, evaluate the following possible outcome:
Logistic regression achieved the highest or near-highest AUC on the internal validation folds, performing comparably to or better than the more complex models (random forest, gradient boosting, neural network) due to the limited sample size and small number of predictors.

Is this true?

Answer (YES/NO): YES